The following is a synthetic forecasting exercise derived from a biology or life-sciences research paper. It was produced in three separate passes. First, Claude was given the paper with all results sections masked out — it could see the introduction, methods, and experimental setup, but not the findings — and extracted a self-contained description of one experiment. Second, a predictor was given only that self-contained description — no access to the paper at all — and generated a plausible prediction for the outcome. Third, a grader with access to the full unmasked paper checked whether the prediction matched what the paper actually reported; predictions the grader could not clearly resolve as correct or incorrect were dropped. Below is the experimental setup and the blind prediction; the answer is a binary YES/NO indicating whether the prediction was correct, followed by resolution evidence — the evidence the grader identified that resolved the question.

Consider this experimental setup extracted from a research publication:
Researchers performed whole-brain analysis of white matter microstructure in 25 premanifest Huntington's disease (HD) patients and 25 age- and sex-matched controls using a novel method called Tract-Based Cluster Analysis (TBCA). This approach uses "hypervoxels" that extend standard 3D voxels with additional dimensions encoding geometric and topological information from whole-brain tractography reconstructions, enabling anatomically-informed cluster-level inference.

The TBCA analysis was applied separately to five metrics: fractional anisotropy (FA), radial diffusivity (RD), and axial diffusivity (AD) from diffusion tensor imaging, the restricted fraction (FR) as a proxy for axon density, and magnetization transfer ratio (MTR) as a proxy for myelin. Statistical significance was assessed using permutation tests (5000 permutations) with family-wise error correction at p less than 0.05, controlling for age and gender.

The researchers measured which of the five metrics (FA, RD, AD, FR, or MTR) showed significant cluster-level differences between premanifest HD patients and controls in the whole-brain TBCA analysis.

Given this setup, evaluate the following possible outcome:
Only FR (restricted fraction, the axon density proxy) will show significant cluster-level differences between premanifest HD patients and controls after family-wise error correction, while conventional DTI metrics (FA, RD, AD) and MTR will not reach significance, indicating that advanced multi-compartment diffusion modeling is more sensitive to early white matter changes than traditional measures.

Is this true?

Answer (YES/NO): NO